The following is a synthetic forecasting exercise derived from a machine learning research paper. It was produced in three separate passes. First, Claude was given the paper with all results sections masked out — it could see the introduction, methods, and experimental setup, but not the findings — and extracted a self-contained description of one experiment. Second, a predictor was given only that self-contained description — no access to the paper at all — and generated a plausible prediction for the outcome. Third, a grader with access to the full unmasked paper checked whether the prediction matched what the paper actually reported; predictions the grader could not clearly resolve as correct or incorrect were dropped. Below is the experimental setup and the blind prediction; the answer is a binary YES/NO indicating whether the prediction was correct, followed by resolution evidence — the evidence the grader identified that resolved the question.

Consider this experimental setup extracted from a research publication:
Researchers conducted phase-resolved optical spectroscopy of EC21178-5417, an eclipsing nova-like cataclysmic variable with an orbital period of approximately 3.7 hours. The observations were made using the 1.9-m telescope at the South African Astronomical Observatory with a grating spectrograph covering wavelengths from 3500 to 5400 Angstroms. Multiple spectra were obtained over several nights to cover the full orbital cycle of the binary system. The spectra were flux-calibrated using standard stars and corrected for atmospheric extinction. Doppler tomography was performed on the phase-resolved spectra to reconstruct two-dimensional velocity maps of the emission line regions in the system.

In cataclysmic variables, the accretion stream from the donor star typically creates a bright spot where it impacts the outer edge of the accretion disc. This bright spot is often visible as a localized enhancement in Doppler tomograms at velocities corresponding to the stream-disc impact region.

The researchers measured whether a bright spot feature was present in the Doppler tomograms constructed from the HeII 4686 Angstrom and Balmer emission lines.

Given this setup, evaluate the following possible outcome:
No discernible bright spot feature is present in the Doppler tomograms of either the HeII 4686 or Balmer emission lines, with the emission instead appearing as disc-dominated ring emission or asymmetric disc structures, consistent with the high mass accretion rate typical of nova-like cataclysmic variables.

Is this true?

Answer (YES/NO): YES